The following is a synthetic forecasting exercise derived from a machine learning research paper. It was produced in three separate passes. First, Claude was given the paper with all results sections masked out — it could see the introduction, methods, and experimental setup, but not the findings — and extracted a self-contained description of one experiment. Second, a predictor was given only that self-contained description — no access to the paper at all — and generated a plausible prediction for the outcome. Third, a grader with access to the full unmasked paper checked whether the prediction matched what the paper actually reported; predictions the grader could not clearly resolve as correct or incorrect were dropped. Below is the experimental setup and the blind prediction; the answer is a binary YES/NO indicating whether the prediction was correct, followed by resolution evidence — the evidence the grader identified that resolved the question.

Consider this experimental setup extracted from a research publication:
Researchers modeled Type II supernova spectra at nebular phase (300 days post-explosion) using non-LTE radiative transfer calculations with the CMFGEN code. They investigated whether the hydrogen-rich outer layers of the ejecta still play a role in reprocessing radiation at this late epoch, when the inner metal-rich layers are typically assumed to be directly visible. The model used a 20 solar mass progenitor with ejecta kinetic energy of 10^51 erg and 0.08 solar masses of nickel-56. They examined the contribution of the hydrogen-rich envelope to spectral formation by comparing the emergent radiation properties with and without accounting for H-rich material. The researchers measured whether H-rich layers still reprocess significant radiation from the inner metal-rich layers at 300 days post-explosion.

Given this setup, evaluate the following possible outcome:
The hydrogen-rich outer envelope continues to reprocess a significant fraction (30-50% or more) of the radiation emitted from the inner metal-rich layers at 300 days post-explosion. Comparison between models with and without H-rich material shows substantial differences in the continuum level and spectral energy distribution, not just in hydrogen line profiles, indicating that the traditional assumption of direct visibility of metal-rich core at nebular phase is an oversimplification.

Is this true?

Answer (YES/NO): YES